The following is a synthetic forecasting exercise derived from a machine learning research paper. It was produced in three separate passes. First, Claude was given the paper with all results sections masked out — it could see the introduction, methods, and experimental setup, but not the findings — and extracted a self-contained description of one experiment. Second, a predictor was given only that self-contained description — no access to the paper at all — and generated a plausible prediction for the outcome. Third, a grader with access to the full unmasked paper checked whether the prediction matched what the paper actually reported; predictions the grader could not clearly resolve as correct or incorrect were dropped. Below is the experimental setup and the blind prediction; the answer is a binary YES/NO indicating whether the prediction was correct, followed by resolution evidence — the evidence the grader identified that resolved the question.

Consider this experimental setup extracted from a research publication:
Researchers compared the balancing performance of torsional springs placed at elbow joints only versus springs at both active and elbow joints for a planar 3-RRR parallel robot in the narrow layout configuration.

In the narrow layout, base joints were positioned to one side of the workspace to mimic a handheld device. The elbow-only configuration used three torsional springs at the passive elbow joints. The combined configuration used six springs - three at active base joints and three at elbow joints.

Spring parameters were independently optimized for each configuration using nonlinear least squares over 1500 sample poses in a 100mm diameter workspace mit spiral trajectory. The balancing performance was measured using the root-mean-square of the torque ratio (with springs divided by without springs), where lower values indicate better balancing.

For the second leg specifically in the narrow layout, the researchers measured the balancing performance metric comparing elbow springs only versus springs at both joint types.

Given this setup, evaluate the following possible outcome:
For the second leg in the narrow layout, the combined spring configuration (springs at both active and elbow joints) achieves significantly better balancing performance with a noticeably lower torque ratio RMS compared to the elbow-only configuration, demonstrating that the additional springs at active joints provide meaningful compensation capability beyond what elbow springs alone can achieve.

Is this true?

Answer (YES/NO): NO